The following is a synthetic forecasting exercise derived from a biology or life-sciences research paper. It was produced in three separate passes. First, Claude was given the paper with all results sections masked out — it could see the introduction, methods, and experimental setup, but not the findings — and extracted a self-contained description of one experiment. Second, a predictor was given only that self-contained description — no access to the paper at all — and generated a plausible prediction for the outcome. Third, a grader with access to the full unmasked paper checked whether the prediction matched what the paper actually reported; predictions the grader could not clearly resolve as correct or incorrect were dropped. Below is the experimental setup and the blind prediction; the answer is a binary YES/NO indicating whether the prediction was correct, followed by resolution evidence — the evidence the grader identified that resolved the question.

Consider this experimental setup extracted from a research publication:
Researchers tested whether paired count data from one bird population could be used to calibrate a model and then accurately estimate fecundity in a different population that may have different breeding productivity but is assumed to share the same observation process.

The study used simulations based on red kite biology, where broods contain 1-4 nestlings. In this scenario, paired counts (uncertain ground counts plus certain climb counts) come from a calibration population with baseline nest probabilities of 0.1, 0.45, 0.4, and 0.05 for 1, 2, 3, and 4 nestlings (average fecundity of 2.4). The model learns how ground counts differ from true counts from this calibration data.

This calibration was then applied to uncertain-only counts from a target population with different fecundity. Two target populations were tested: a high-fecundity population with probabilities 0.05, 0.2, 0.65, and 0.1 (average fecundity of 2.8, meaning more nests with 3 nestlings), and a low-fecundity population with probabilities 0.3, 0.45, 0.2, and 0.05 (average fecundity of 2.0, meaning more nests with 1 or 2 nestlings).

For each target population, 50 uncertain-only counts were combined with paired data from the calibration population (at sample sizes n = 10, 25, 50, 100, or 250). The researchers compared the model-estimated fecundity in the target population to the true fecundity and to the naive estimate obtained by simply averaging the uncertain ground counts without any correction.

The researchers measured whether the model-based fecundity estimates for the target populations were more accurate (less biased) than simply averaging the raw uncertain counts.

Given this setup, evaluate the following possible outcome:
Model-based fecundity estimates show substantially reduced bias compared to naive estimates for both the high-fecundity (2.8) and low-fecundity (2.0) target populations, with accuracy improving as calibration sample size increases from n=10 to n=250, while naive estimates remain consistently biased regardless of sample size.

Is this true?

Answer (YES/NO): NO